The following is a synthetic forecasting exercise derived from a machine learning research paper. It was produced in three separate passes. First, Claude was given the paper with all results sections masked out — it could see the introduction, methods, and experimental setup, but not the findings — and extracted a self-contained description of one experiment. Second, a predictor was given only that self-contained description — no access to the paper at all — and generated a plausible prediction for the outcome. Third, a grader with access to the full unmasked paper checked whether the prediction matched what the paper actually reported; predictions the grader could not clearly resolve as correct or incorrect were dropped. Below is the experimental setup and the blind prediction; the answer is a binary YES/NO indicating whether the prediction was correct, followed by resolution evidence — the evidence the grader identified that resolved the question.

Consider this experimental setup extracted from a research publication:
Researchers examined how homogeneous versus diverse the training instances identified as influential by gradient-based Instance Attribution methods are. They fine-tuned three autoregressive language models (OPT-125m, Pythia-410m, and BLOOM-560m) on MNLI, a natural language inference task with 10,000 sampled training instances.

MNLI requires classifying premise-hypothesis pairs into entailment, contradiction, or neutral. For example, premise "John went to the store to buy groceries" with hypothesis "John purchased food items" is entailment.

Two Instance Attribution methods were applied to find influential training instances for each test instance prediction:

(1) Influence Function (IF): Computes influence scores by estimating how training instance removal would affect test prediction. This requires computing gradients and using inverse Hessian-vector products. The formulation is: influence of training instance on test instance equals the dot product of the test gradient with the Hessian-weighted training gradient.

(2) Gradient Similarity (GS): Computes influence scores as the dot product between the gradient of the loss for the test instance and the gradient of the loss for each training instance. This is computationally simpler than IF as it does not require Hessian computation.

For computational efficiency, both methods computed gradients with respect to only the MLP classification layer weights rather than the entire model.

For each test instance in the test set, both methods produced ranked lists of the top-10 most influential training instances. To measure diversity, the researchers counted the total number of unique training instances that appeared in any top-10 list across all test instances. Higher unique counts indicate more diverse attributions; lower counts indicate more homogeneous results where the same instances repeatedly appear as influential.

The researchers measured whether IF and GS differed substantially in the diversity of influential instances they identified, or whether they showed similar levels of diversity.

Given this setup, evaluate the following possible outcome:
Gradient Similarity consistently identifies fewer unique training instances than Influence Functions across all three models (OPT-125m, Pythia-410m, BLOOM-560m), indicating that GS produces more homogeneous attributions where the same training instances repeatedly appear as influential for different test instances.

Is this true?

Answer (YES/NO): NO